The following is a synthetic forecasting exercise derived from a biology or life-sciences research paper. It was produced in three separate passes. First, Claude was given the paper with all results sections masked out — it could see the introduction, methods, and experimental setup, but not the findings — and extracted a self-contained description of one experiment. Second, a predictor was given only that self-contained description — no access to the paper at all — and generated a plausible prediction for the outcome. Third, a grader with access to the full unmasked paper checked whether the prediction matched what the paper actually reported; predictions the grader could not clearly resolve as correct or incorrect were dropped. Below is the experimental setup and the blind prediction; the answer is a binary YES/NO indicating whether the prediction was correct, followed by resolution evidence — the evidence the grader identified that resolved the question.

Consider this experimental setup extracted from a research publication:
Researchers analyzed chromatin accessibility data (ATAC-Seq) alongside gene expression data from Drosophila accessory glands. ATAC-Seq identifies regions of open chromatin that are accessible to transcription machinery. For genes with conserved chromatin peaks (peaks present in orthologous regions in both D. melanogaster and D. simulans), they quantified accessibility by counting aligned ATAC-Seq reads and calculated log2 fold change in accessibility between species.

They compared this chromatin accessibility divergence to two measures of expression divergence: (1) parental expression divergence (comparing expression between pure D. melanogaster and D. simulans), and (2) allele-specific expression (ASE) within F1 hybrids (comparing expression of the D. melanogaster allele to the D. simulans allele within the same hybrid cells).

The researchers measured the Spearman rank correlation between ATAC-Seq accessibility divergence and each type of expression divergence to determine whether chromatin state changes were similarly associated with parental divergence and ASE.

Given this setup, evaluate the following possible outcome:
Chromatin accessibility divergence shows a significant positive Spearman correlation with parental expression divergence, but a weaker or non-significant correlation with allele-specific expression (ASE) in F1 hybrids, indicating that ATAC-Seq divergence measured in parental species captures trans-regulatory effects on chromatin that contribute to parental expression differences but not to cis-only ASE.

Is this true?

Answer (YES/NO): YES